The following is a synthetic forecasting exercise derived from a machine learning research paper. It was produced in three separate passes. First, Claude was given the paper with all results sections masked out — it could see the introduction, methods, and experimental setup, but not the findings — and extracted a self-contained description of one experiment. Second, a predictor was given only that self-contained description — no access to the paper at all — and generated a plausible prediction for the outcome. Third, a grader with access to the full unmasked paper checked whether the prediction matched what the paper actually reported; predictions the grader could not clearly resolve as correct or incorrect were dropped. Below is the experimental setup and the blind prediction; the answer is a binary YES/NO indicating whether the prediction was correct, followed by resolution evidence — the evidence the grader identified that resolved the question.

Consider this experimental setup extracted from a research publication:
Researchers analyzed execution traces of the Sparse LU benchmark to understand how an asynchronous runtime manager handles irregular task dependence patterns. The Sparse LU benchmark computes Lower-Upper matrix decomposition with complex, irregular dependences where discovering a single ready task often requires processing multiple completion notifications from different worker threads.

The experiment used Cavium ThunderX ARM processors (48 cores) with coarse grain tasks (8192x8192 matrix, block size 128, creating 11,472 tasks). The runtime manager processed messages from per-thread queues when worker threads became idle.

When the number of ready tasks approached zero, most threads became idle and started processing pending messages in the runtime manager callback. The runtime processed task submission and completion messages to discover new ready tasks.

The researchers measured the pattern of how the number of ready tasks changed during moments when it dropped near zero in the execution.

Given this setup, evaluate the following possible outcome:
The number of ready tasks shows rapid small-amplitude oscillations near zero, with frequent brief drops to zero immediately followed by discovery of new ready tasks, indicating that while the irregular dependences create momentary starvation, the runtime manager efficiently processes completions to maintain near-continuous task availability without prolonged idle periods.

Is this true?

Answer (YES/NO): NO